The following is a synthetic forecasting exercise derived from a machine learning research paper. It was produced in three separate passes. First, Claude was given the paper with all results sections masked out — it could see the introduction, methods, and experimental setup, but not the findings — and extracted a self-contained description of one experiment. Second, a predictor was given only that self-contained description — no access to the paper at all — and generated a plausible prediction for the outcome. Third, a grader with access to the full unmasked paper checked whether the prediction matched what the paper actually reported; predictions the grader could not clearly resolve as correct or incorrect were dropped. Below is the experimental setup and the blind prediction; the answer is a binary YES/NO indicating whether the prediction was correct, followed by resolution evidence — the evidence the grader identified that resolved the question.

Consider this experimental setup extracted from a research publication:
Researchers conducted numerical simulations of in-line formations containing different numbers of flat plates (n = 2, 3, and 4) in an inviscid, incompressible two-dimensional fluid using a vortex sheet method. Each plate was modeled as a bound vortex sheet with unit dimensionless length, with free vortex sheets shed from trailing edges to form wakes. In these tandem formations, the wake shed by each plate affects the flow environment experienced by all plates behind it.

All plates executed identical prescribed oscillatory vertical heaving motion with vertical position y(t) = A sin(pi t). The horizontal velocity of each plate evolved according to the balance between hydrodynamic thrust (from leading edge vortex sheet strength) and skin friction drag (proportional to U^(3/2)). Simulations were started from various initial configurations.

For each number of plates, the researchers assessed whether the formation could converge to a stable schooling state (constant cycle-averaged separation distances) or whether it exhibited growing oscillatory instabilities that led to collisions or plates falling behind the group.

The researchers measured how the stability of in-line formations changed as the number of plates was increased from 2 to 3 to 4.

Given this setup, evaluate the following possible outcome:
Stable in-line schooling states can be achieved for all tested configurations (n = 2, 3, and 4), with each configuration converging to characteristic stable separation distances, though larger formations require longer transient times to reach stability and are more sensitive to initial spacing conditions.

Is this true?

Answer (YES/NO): NO